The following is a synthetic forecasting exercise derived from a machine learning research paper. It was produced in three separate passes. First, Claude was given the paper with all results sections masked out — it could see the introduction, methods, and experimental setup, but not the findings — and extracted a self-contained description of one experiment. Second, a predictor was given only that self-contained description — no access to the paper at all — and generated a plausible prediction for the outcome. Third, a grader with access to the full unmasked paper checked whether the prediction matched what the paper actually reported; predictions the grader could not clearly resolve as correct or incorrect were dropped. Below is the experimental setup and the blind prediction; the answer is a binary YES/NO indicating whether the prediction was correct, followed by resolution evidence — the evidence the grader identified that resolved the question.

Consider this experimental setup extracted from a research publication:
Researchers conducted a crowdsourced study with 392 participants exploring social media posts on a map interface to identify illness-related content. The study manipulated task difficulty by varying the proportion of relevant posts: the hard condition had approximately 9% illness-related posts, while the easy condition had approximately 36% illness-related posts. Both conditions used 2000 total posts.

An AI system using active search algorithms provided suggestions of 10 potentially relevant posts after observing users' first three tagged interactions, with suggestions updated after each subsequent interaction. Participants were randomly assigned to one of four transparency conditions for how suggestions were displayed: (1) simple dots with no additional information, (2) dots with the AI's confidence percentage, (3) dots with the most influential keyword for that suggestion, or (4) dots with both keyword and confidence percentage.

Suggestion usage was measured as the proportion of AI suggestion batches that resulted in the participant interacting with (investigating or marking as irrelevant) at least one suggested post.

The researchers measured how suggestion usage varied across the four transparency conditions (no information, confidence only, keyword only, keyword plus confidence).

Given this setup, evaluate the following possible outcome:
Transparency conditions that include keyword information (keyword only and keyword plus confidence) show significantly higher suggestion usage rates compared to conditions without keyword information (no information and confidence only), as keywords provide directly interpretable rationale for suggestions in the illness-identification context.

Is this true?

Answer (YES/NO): NO